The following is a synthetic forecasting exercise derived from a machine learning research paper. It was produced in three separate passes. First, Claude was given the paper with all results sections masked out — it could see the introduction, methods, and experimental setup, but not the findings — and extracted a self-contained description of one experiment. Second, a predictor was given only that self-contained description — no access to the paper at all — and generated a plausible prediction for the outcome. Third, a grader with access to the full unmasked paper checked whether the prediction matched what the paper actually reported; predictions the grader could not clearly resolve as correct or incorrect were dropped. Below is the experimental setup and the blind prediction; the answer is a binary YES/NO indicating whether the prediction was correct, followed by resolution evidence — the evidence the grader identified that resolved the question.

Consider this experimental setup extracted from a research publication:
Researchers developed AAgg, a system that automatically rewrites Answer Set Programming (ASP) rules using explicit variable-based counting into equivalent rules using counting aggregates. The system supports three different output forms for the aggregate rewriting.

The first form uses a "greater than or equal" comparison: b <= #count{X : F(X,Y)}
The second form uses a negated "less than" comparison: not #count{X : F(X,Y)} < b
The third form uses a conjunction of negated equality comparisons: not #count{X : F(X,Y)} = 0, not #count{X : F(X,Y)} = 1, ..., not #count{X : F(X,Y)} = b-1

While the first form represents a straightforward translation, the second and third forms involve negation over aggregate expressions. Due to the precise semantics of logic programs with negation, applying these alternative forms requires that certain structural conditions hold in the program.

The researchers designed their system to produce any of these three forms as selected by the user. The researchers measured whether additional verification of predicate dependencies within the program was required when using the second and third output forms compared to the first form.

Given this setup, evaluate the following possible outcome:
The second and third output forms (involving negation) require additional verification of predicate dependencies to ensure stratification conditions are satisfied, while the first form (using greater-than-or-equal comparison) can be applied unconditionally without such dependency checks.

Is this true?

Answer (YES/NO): YES